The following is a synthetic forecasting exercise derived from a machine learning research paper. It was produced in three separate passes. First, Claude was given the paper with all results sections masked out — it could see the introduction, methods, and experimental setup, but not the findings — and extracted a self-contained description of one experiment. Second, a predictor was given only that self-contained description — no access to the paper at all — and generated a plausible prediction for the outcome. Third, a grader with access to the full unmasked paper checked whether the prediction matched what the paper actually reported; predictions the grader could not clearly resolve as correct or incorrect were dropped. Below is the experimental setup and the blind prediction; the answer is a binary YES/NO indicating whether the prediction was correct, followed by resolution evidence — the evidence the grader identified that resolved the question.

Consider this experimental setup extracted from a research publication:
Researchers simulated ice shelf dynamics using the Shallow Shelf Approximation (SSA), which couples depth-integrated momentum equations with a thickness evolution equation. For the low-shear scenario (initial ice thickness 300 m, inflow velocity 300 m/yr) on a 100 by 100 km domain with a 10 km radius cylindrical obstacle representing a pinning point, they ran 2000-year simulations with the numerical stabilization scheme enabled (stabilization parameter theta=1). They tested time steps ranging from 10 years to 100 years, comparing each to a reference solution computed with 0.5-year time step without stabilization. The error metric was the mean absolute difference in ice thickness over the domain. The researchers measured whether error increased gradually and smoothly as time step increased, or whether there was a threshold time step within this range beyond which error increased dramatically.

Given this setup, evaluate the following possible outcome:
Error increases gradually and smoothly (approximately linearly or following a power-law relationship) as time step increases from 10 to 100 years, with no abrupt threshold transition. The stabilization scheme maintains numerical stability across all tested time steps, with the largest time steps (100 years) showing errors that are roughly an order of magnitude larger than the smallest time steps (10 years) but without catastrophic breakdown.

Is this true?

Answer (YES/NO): NO